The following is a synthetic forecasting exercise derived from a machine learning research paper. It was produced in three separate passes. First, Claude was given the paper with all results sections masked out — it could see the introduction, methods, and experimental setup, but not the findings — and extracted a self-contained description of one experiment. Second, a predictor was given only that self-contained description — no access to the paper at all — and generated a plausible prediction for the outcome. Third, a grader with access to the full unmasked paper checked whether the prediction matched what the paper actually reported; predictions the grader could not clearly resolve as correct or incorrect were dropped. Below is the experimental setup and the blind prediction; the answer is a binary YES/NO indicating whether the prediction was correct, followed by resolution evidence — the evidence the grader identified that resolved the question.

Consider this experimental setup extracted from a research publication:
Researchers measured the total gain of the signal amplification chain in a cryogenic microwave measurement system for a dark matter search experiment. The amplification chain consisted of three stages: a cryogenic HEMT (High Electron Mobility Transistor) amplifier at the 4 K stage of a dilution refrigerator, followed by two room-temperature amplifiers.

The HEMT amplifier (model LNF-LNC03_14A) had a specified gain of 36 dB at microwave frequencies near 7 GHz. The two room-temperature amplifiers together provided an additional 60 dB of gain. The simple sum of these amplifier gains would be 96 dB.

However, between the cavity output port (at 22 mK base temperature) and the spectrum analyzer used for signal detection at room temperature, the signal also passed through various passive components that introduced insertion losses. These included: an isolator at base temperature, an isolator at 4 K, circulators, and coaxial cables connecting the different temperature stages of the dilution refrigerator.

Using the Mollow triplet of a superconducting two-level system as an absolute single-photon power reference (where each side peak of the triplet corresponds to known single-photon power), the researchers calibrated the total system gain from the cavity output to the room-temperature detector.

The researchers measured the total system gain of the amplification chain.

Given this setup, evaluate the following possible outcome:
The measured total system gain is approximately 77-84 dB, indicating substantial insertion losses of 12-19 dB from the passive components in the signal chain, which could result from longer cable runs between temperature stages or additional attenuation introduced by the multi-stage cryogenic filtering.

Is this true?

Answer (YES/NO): NO